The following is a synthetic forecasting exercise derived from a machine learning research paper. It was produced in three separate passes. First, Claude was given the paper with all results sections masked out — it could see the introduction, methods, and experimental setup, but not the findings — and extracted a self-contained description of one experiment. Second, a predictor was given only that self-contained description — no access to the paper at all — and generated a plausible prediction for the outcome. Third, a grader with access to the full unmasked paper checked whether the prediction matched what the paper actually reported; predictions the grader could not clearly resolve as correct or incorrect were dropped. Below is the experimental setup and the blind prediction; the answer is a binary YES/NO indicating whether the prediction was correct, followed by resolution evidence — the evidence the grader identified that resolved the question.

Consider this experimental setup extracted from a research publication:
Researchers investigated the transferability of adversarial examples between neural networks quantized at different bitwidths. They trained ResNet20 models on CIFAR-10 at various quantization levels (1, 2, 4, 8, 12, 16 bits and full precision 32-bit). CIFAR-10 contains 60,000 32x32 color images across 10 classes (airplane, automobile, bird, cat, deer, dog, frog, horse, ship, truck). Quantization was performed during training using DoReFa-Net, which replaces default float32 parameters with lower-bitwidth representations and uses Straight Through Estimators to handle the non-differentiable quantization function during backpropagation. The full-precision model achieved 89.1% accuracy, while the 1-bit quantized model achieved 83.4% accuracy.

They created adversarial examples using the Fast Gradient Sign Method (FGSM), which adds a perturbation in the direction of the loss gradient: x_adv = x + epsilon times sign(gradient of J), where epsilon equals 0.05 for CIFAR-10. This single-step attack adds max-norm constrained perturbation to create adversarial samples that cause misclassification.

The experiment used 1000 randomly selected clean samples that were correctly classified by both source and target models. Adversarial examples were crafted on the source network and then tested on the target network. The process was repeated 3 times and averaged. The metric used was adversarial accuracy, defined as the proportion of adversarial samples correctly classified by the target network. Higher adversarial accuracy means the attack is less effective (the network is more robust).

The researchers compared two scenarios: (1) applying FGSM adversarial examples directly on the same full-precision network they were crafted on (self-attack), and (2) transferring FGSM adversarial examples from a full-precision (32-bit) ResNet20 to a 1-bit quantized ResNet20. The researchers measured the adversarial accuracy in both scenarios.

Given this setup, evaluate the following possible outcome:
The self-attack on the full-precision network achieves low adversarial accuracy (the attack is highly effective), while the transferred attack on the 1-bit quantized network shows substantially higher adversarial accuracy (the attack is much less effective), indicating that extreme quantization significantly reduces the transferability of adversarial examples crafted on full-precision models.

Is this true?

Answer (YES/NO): YES